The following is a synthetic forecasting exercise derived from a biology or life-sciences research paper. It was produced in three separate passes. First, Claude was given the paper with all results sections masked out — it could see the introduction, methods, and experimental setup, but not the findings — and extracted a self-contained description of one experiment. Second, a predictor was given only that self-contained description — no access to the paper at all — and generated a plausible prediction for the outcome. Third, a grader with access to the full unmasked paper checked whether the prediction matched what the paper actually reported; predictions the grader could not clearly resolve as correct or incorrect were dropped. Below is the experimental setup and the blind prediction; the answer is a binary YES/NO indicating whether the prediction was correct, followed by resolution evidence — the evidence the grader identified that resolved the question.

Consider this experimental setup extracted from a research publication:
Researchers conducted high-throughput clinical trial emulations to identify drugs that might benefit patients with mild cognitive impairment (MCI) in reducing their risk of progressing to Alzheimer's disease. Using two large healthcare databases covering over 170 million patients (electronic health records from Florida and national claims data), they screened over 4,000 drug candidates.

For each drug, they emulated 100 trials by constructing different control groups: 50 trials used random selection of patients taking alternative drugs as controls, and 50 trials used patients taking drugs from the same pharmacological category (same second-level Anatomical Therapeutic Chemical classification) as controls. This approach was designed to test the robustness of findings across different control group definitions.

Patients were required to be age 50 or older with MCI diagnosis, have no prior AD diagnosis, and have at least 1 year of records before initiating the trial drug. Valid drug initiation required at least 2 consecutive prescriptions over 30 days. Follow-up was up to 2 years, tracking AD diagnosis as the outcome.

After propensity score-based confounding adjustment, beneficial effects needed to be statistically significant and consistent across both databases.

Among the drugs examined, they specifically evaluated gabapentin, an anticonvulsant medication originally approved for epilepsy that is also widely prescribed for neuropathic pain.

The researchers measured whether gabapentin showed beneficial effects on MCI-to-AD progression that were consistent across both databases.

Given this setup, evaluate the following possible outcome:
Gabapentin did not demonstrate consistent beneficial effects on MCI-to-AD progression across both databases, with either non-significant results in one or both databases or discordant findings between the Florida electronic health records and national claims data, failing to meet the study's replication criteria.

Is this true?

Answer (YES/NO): NO